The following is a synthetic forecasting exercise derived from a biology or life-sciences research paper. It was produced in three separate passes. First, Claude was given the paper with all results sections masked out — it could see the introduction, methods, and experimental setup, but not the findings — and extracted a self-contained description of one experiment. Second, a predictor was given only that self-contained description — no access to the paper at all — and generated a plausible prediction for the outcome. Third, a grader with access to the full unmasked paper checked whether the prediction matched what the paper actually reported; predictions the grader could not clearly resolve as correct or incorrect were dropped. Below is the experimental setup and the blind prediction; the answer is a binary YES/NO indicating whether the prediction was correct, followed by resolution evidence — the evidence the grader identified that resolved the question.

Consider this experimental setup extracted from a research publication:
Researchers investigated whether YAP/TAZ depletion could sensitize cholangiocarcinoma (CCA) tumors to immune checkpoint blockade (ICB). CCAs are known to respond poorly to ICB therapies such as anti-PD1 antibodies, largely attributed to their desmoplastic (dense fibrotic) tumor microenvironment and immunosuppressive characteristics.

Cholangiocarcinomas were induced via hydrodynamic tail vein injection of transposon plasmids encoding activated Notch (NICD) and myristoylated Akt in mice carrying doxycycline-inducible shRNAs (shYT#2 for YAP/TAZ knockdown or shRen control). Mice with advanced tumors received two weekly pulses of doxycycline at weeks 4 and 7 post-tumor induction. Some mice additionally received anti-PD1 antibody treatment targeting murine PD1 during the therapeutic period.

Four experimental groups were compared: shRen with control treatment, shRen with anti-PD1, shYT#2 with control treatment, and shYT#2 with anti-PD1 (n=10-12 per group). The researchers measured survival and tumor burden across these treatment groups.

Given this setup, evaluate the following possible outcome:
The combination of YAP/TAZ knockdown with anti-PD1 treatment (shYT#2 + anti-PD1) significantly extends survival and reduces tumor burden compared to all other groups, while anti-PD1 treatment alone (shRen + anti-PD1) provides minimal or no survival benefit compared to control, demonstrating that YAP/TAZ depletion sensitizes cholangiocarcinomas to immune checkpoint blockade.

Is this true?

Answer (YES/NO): YES